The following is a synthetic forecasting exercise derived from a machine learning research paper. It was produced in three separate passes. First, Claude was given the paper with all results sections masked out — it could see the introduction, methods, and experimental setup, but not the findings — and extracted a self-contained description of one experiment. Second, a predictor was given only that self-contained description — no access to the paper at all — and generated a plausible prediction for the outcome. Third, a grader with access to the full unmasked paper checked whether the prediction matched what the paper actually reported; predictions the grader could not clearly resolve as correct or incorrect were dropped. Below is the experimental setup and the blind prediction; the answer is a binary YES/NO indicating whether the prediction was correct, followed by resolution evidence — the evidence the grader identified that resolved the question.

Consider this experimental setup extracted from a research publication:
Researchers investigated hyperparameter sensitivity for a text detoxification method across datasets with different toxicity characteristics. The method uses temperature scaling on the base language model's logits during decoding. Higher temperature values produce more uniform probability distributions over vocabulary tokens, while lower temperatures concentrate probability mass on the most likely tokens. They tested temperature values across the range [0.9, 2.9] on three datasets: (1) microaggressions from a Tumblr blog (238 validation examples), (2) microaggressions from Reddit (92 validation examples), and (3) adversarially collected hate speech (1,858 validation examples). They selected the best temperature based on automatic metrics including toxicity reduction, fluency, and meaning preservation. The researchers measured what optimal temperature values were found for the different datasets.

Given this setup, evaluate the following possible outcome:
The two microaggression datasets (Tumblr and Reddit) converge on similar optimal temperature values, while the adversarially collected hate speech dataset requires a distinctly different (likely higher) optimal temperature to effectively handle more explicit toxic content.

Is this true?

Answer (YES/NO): NO